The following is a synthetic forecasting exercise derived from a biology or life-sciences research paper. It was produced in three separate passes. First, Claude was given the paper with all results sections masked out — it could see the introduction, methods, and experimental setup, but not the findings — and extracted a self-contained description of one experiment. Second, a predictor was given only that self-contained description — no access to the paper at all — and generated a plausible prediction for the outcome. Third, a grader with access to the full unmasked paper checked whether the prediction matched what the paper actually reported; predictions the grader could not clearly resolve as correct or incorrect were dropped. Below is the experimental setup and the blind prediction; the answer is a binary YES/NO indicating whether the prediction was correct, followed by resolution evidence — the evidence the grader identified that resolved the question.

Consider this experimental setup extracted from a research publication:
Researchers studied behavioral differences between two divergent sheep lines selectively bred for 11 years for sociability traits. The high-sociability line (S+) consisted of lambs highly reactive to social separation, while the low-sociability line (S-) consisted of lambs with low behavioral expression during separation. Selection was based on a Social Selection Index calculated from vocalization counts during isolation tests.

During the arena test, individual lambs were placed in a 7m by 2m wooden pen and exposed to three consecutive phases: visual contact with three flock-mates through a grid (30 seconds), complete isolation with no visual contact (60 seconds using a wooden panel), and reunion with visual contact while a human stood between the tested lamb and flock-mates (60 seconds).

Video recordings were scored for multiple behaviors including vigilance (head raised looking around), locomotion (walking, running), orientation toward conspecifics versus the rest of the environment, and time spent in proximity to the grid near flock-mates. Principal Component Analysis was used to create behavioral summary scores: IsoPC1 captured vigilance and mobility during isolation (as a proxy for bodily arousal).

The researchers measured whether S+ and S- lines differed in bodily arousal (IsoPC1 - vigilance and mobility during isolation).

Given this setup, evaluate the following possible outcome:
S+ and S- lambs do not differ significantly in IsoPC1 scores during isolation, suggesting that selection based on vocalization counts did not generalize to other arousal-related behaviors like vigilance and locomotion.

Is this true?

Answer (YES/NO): NO